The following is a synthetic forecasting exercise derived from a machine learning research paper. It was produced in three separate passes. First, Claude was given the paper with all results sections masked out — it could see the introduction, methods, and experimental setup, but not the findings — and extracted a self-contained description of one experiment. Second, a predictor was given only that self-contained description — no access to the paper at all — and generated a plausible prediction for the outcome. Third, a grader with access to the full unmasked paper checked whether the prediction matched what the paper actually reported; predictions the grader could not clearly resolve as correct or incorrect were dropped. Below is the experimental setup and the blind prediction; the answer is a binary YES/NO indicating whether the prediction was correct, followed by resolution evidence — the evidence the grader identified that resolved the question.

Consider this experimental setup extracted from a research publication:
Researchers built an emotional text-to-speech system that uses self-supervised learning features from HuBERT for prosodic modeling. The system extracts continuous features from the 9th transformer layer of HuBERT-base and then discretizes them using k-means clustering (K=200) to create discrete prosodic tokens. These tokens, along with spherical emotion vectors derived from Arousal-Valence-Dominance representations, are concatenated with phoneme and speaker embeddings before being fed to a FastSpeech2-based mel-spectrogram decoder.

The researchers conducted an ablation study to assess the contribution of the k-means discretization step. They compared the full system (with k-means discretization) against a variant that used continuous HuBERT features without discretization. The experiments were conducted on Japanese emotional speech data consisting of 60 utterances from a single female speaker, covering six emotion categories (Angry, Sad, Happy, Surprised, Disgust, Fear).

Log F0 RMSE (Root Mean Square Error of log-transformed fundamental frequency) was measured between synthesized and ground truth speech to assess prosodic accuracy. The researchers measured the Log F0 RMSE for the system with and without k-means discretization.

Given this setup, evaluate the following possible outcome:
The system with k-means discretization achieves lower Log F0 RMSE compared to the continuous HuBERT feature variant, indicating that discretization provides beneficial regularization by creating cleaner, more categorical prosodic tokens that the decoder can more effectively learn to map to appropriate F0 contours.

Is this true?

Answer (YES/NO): YES